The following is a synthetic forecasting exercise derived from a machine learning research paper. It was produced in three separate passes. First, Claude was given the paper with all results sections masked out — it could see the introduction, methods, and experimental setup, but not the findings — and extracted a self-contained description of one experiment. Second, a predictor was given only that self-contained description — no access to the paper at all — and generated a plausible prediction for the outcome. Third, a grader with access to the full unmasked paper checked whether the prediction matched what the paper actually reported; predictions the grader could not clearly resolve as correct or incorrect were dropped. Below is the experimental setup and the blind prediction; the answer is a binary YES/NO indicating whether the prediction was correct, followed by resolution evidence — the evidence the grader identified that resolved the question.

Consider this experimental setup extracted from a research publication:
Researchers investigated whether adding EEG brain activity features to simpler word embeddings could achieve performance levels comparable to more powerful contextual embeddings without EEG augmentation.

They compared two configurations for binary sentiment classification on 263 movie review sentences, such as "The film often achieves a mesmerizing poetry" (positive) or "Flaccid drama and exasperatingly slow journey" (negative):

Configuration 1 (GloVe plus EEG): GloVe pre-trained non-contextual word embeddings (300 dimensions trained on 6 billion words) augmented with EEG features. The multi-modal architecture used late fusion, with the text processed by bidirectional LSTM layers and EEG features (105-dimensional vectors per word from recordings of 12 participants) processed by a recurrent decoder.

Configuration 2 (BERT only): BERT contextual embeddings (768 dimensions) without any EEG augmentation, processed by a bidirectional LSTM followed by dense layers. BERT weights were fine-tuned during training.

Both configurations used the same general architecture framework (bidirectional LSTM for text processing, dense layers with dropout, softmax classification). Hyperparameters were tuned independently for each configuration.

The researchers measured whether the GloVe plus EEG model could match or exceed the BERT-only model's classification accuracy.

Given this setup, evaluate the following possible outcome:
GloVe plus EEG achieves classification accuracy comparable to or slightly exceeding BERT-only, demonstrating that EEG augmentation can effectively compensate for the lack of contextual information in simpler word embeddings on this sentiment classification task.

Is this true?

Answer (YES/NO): NO